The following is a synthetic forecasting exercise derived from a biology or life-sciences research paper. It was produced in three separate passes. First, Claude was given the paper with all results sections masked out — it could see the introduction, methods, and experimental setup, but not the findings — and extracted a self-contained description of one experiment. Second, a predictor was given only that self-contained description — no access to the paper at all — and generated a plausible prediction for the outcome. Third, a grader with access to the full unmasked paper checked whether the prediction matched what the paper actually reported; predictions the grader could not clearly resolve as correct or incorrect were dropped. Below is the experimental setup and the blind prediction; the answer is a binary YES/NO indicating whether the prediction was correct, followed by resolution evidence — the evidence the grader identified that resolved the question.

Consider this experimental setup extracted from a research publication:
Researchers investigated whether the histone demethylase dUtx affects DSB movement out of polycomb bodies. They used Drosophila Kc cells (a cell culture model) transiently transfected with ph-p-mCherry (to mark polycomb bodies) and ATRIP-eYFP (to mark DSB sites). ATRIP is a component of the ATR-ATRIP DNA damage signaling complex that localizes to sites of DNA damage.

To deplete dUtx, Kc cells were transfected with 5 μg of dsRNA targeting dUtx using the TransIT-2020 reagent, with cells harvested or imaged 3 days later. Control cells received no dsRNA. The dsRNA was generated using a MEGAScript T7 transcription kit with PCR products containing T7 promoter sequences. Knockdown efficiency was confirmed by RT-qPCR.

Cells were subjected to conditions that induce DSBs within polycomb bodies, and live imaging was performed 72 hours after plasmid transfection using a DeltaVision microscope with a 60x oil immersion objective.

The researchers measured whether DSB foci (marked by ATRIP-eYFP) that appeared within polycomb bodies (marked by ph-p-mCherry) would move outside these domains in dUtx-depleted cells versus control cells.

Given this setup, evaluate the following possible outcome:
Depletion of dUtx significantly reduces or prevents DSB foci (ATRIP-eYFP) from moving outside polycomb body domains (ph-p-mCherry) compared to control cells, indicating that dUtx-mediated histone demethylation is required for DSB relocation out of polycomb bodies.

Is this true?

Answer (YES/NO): YES